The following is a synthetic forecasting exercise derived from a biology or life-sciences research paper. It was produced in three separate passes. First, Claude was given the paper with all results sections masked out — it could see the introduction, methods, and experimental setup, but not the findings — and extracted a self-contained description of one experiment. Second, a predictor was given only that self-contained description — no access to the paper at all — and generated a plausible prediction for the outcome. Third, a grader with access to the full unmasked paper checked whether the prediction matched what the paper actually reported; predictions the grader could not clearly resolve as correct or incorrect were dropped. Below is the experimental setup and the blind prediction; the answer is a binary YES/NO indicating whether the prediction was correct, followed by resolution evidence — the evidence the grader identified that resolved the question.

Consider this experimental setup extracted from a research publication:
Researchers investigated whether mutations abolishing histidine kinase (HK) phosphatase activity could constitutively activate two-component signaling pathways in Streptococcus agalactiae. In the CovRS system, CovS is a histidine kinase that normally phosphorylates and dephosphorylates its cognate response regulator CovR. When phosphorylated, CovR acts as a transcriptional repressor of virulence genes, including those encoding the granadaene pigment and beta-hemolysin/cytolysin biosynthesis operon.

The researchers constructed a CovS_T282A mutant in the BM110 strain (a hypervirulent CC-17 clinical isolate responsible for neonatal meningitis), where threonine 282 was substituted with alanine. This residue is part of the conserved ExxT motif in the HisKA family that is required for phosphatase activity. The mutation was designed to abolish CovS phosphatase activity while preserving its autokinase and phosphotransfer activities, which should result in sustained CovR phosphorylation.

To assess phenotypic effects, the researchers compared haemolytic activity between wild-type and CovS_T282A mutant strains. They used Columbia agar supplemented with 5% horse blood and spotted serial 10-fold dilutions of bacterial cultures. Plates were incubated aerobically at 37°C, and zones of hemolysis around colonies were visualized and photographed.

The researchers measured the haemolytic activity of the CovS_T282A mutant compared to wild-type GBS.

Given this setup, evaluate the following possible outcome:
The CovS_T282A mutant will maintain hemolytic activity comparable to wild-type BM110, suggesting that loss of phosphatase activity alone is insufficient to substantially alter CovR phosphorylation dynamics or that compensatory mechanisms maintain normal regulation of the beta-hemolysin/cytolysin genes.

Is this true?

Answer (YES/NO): NO